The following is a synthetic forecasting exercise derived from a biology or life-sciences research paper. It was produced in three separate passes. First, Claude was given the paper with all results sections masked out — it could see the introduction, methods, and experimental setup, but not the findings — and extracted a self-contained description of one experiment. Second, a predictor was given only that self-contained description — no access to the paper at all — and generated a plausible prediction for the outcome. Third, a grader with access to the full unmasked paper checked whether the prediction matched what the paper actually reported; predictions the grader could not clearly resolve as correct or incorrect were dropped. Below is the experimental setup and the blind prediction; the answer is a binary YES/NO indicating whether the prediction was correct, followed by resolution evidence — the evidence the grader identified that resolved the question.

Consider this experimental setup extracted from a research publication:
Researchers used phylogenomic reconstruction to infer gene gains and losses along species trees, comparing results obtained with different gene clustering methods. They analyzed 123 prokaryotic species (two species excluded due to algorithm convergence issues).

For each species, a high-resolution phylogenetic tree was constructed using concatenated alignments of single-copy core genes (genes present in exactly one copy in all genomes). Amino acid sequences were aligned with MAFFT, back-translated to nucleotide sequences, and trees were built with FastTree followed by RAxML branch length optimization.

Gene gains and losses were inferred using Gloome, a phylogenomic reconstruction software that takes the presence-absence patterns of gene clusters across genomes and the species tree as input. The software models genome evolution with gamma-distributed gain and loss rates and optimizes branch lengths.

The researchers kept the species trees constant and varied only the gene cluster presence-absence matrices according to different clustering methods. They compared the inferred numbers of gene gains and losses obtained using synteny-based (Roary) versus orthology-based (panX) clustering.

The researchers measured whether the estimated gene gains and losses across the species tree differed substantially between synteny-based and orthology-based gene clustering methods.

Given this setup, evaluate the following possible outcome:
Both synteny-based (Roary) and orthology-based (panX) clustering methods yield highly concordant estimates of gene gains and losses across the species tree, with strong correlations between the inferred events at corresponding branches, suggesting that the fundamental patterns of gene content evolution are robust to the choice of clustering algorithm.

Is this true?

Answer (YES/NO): NO